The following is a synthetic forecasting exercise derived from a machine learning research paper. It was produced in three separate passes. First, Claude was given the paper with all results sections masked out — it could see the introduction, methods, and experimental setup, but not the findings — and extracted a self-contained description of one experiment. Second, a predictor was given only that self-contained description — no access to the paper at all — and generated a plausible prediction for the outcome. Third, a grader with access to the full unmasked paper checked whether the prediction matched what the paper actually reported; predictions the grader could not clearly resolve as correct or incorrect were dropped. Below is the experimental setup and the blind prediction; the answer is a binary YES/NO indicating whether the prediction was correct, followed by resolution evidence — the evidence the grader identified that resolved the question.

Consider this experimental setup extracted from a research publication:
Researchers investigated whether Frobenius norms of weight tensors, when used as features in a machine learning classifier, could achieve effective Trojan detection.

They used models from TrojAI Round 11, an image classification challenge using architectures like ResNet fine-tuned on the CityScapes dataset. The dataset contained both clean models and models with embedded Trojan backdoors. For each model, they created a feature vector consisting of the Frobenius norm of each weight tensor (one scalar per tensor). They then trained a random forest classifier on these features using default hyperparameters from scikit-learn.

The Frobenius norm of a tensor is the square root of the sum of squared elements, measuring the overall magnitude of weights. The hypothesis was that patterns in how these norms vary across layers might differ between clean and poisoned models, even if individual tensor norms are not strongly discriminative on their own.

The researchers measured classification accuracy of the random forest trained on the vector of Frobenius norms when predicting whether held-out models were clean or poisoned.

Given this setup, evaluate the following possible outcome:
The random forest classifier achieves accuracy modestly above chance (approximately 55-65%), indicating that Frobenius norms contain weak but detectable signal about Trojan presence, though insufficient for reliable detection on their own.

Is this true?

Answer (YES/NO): YES